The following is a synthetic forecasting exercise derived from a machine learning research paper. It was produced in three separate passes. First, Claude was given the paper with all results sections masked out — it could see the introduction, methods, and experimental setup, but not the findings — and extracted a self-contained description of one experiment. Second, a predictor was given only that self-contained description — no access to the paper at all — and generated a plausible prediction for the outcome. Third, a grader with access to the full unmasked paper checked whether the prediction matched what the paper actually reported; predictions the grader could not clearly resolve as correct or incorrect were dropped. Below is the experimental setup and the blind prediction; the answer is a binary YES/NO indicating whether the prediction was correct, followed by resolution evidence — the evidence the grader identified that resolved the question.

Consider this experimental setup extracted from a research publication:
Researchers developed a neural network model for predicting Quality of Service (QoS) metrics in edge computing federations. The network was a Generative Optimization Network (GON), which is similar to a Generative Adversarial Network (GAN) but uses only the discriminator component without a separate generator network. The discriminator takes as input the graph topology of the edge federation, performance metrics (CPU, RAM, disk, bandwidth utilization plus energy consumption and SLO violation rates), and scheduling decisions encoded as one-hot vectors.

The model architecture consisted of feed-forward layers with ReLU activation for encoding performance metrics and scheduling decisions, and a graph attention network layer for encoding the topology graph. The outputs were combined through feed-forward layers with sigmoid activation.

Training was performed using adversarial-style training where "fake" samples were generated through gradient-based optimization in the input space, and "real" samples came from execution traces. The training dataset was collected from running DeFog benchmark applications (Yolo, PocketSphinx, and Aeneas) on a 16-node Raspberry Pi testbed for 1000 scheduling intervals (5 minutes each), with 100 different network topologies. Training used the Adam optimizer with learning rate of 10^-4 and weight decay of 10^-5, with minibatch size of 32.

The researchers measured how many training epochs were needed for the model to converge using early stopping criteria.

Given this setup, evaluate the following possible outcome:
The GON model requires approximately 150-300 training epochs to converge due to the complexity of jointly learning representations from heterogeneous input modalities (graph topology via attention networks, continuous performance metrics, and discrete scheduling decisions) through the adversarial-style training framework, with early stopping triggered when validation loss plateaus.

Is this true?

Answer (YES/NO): NO